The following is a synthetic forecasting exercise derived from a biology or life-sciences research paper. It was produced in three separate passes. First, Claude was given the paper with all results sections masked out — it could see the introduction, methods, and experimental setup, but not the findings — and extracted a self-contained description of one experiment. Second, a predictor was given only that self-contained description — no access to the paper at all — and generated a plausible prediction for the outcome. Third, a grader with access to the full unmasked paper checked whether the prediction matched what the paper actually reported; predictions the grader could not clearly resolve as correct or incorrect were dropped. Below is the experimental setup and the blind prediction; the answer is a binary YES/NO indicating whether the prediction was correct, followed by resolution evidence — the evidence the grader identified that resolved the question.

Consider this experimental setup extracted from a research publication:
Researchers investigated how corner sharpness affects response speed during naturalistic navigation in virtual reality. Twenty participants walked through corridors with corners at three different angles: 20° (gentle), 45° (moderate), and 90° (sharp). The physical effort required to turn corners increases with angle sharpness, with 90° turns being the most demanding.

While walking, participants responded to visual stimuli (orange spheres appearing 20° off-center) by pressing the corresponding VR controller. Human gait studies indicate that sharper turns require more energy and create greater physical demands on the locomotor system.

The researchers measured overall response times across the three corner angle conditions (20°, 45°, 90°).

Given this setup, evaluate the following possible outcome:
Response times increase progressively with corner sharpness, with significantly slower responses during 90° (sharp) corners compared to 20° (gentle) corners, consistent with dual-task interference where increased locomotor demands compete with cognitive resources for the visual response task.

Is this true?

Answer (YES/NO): NO